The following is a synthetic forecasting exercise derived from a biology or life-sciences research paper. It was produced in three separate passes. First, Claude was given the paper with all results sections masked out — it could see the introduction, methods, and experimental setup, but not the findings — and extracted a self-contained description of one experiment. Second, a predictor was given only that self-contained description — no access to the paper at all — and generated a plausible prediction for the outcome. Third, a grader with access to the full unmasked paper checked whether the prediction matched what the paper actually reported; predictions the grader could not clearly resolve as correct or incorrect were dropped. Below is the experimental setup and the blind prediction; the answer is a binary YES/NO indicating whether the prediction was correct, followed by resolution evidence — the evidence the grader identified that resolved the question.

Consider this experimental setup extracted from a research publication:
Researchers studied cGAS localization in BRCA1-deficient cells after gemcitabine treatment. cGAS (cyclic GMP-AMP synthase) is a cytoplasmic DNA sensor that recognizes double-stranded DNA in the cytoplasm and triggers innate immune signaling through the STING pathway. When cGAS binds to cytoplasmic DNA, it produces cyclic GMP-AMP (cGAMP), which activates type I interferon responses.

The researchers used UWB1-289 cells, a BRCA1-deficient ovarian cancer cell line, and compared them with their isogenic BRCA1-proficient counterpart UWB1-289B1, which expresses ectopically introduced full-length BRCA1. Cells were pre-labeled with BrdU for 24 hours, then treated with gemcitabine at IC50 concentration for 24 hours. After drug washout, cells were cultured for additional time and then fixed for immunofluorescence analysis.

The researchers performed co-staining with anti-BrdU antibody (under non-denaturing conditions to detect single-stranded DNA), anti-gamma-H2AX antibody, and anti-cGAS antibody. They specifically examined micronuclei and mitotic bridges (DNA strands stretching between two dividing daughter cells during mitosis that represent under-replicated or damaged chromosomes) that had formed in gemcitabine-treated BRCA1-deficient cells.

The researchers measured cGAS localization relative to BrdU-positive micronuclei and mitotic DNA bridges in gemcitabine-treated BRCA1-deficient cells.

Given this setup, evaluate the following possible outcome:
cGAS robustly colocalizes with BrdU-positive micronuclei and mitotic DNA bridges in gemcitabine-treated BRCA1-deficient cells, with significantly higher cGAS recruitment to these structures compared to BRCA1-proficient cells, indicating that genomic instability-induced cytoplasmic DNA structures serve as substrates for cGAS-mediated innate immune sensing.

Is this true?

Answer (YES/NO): YES